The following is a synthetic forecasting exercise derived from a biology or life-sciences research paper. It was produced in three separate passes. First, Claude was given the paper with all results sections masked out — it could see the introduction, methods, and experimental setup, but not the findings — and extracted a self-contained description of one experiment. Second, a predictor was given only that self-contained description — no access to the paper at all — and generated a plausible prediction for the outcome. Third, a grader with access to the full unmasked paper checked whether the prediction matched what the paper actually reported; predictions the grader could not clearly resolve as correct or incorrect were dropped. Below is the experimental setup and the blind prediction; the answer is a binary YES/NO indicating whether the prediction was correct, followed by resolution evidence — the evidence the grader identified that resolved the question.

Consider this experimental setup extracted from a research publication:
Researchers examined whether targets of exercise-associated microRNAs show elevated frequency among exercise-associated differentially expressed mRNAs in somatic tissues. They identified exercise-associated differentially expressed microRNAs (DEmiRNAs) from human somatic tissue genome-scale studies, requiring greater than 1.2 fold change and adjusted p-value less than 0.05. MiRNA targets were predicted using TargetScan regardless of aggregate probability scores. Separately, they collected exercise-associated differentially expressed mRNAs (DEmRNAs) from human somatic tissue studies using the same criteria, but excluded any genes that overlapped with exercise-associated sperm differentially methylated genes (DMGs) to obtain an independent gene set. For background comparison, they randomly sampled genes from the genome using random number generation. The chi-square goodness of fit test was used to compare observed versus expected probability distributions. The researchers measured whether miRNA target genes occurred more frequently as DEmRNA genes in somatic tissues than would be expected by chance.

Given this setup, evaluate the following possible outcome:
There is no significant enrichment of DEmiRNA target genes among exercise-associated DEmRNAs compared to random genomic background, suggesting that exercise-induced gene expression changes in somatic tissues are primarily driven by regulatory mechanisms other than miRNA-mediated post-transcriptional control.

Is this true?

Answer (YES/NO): NO